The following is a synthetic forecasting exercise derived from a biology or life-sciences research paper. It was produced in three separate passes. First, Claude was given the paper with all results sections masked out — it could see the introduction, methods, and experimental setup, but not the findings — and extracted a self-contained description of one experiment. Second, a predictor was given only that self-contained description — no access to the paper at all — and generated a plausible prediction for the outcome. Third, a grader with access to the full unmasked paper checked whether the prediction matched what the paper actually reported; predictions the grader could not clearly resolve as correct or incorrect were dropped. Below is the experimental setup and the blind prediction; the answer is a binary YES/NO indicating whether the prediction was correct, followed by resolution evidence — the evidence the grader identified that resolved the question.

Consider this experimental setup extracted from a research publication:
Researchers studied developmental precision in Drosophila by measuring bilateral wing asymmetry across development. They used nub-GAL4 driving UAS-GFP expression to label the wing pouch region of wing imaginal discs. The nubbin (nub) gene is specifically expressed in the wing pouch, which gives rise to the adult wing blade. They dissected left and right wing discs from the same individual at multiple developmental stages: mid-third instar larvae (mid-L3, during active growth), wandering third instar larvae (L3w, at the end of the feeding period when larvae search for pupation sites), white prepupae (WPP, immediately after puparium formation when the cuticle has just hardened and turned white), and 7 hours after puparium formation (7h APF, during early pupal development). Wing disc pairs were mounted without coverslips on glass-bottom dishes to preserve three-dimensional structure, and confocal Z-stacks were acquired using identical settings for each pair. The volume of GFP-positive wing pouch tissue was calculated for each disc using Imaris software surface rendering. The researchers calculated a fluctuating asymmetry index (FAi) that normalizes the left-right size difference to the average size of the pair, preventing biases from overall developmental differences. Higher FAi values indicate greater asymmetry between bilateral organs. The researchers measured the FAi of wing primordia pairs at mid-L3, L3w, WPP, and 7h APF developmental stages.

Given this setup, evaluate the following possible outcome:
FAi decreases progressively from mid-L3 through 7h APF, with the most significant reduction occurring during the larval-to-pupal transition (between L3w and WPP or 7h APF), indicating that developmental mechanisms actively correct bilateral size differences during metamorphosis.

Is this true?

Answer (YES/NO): YES